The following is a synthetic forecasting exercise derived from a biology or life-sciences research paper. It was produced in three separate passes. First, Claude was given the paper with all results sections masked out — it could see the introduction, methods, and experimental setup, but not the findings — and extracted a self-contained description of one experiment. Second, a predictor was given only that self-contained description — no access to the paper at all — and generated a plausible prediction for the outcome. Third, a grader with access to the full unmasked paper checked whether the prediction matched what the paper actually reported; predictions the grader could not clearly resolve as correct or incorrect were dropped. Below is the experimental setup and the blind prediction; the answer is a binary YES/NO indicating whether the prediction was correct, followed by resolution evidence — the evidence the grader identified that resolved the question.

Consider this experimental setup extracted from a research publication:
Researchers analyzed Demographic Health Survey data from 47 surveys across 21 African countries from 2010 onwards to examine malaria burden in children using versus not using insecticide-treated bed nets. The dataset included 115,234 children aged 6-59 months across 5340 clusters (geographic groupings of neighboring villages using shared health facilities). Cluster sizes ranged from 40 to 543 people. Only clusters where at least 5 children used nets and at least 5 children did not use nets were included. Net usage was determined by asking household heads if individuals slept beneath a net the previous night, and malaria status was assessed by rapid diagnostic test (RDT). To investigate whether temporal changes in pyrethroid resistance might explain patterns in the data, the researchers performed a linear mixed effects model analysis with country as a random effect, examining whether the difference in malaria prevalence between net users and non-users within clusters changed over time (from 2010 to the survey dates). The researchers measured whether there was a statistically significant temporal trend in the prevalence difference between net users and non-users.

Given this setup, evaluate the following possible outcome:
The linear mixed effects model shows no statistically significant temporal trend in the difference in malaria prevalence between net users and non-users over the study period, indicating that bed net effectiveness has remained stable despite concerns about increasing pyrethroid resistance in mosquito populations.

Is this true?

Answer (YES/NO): YES